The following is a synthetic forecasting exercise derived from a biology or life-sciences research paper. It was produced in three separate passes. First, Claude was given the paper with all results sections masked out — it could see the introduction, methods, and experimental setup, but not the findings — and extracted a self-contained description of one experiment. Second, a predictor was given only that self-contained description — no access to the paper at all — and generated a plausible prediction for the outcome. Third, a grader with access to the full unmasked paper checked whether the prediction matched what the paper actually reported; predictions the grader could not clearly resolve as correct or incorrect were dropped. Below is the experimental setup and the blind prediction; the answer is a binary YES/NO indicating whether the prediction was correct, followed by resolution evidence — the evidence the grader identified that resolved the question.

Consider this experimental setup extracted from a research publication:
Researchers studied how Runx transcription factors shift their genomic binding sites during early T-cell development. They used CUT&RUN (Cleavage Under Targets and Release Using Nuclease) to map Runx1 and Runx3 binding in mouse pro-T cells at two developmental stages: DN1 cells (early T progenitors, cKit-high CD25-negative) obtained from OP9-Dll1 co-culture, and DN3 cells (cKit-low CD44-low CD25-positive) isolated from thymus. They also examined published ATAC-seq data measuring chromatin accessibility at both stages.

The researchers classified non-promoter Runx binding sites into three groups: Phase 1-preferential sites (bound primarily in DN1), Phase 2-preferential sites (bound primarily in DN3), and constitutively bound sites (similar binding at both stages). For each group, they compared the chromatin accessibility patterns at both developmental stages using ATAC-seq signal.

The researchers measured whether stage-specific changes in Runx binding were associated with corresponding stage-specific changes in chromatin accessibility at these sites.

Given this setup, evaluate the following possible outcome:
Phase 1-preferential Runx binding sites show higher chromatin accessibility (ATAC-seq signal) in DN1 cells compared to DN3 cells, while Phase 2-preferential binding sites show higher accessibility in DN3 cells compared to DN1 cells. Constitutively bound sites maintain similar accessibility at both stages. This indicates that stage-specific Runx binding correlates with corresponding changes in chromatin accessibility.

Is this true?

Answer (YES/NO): NO